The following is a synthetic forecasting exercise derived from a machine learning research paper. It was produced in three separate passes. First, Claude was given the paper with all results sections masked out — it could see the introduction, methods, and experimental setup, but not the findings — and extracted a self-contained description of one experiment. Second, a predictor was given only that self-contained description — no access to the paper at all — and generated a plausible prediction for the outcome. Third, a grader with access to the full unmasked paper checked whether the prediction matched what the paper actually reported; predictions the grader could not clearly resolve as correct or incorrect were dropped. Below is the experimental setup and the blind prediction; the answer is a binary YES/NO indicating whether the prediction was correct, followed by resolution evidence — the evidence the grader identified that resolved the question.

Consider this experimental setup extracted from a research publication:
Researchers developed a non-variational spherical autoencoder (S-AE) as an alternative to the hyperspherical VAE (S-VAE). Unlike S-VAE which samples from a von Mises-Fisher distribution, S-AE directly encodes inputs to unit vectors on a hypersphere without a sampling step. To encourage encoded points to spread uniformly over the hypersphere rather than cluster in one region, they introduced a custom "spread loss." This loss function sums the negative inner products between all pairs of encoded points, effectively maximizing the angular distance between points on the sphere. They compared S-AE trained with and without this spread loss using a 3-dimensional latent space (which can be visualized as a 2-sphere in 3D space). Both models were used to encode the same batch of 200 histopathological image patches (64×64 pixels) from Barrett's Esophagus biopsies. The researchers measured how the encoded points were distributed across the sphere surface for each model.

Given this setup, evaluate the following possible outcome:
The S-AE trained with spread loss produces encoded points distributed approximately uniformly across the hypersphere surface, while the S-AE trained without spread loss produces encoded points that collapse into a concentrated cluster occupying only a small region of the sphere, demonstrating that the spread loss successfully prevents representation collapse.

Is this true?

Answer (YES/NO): NO